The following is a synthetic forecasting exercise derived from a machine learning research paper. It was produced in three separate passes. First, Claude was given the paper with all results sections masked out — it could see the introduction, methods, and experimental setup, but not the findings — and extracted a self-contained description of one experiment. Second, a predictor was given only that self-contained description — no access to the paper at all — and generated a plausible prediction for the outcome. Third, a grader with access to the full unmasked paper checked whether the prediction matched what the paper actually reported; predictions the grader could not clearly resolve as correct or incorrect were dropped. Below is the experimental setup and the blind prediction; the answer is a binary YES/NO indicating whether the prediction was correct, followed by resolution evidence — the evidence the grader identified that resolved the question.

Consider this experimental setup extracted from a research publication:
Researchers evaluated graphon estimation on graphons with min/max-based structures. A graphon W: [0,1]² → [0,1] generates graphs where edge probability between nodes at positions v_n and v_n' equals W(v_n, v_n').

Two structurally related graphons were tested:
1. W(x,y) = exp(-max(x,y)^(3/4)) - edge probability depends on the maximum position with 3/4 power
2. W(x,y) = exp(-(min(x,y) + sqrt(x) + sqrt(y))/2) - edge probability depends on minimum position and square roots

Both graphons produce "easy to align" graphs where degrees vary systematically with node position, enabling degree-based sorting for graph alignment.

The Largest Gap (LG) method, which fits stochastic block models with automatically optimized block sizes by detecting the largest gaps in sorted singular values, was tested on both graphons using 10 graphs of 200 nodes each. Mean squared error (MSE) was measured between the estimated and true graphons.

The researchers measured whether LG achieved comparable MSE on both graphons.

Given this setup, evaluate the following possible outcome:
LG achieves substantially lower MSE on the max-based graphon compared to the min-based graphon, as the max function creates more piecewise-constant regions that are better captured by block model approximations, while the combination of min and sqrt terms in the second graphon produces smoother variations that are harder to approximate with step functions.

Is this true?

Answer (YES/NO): NO